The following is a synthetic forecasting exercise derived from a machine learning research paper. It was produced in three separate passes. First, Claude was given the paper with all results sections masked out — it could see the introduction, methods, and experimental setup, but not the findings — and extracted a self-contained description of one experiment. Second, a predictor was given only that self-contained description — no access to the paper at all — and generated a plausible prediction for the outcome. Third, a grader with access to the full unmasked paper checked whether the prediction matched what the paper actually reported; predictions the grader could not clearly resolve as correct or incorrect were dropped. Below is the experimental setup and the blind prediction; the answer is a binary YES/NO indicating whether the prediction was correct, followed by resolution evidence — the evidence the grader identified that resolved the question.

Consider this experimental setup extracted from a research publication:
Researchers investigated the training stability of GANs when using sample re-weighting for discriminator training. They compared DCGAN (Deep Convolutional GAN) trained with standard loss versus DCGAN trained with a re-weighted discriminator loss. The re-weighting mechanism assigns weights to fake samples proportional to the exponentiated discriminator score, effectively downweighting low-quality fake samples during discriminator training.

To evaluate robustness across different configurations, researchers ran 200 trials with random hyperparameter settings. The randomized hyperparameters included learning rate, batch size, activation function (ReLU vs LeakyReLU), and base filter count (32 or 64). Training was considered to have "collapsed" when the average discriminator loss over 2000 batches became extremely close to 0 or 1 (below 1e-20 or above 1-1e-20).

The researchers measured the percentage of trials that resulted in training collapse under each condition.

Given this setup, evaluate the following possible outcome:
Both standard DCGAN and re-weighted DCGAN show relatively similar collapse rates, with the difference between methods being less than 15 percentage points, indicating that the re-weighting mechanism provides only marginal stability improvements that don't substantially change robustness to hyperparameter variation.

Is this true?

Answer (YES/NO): NO